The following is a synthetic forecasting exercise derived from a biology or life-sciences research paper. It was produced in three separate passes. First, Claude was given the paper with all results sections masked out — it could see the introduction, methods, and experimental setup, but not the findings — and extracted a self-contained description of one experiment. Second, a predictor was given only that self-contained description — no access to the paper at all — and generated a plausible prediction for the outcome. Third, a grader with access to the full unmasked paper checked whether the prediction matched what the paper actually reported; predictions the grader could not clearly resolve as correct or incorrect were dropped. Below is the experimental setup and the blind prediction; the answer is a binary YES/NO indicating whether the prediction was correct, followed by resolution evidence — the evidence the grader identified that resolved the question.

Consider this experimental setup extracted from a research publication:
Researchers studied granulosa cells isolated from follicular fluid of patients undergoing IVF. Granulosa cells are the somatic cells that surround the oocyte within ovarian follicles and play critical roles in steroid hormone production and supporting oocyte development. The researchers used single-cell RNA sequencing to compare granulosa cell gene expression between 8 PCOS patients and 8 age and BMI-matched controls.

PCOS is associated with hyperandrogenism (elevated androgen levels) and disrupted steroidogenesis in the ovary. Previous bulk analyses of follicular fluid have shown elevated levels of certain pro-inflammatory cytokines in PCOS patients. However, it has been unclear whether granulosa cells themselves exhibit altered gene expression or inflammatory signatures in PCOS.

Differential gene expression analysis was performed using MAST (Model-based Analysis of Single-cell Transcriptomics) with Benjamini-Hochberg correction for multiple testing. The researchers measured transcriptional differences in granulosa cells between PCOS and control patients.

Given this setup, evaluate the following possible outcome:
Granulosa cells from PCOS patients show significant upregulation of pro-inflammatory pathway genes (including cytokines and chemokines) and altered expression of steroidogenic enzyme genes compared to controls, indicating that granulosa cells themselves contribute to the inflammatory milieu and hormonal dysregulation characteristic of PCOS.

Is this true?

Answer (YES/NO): NO